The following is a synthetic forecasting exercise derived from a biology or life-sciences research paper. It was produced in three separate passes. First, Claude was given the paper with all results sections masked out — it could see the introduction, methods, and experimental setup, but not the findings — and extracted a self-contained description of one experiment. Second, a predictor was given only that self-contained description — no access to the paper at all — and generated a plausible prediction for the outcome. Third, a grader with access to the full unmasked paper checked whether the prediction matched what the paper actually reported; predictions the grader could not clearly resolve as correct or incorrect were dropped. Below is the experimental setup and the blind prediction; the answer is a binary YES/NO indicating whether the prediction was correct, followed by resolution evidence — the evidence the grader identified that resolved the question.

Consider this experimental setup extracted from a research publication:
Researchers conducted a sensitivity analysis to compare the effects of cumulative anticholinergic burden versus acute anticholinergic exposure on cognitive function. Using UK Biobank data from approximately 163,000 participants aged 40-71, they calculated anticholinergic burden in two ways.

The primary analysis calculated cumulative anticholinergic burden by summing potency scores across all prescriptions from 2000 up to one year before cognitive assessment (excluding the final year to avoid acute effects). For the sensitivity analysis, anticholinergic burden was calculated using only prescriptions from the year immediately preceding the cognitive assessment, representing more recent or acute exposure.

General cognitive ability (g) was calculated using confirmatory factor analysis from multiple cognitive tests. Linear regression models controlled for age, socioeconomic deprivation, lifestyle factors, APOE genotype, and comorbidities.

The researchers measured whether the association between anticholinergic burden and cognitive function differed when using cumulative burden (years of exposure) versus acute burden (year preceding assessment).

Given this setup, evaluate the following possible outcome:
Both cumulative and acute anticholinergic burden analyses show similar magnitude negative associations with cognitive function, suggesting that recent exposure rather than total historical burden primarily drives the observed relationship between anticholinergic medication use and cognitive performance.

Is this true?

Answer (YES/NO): NO